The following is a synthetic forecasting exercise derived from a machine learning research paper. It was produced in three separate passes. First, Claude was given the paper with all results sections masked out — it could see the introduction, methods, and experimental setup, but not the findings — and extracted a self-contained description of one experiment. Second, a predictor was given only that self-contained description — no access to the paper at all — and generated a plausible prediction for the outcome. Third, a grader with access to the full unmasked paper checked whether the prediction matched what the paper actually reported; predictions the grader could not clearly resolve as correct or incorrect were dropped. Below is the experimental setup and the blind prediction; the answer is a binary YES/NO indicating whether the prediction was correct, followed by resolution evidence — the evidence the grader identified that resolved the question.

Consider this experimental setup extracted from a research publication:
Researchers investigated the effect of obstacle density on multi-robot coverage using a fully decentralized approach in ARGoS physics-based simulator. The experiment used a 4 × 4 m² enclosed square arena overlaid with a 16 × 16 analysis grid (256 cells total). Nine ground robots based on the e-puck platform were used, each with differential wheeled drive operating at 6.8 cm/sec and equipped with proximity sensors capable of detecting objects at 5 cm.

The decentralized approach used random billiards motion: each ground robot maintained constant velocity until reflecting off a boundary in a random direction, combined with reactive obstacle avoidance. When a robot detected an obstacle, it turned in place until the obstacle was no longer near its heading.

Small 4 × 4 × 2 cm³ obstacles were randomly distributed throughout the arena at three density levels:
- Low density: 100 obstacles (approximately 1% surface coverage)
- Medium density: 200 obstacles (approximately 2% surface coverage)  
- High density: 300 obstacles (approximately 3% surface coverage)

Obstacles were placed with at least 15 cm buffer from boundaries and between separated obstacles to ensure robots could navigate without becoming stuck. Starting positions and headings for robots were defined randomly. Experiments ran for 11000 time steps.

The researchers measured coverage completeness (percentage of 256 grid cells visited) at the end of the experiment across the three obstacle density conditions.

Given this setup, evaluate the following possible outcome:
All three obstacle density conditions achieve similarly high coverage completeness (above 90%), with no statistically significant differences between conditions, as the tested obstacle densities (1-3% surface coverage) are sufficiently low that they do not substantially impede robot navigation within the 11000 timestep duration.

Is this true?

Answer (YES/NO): NO